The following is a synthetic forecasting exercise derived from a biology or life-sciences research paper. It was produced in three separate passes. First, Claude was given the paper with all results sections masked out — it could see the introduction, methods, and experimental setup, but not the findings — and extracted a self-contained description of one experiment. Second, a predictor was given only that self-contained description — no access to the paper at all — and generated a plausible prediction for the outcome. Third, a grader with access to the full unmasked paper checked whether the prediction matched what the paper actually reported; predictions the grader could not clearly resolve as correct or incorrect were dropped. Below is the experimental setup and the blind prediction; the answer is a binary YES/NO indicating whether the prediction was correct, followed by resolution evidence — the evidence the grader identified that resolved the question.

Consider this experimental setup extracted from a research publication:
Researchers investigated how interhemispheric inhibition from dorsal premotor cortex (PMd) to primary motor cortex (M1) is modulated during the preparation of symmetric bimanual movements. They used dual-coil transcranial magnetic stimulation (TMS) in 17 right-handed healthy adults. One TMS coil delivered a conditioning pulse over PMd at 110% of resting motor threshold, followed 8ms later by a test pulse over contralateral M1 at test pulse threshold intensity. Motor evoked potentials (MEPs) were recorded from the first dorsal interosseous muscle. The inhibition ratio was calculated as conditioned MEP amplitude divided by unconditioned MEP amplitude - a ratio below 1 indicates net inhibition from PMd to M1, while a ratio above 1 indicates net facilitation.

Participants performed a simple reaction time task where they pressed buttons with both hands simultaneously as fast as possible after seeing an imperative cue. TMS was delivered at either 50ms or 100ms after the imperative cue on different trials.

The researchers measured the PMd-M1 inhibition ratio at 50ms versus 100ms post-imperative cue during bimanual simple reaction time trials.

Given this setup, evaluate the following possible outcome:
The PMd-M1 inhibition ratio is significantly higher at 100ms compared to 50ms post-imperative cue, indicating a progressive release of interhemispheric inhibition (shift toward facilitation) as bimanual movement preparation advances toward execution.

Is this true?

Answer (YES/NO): NO